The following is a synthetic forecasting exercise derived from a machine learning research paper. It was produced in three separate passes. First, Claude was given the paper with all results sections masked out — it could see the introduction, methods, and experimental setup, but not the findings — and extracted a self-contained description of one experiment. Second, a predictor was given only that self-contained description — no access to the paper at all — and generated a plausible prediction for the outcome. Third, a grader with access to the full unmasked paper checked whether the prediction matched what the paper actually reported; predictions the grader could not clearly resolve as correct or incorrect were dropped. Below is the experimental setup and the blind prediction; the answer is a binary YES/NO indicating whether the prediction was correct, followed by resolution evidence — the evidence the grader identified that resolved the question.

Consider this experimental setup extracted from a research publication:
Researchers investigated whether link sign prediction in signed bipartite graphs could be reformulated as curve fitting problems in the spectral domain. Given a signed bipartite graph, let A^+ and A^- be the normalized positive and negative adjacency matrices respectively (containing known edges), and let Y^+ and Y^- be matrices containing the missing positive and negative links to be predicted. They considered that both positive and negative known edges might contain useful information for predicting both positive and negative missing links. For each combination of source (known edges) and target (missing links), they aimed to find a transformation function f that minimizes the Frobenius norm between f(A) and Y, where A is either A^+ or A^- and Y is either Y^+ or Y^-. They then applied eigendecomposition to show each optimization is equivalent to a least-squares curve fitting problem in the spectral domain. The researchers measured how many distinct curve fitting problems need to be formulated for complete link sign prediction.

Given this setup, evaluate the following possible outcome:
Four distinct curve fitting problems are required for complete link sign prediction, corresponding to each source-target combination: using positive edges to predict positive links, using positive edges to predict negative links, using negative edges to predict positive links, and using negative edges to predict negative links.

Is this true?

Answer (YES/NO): YES